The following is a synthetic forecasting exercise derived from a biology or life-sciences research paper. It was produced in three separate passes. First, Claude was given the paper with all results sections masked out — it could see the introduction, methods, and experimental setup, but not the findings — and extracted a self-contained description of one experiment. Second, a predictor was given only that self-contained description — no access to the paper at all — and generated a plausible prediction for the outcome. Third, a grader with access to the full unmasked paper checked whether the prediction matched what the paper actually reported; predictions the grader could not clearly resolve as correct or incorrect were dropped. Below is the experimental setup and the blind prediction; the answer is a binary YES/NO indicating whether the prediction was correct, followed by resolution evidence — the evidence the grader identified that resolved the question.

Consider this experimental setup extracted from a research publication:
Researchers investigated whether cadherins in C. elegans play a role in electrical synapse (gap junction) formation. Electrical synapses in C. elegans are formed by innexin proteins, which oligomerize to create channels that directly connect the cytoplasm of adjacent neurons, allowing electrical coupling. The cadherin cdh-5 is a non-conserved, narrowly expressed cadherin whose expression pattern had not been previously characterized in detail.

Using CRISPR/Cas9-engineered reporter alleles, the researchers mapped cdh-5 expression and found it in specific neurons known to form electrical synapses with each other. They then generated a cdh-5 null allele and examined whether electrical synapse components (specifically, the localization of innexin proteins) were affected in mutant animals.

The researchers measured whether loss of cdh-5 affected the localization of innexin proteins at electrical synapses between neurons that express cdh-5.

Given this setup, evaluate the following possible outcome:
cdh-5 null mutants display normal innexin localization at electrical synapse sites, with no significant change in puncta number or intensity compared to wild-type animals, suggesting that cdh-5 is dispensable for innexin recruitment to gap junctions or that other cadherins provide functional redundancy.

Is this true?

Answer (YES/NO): NO